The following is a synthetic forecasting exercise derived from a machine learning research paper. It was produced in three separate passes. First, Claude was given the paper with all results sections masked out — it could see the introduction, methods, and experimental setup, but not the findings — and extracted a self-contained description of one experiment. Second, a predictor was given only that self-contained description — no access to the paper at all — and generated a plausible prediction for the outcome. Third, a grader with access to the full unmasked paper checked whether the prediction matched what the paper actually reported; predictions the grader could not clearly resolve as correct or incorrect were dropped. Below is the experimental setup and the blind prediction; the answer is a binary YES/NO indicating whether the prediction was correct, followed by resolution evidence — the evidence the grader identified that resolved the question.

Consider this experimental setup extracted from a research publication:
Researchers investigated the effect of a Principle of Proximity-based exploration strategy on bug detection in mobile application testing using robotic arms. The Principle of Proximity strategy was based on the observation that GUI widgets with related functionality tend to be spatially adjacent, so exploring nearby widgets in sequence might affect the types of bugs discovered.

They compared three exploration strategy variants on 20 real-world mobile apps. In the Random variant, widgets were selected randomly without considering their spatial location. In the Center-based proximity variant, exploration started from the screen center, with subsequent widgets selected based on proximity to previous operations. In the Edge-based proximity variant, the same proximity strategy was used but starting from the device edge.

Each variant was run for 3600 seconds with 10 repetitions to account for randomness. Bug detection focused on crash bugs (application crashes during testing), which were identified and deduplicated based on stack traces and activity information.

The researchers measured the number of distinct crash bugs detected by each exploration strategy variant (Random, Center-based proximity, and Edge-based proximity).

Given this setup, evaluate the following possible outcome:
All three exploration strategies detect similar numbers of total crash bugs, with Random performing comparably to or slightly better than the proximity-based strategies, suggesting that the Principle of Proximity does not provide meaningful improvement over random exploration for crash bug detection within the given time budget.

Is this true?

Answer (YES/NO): NO